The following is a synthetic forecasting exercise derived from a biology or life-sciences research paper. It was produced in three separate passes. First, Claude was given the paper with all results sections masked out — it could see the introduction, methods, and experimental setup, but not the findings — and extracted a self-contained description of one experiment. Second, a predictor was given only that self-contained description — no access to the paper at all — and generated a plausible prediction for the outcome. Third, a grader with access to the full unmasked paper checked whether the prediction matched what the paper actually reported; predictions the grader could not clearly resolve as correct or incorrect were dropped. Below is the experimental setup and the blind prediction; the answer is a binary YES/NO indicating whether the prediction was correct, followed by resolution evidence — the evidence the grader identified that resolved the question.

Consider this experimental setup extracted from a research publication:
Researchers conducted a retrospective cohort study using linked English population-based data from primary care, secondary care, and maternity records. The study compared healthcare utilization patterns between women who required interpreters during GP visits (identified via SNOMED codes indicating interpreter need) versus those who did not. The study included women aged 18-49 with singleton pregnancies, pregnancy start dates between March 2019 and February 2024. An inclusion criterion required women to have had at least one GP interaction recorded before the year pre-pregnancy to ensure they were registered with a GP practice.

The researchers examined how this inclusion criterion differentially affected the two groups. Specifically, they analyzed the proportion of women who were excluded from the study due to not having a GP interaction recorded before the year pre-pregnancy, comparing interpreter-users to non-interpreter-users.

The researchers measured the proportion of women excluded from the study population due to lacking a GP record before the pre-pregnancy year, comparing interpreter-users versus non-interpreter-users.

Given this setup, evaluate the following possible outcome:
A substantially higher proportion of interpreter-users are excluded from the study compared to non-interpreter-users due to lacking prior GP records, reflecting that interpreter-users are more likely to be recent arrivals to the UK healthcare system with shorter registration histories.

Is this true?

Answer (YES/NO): YES